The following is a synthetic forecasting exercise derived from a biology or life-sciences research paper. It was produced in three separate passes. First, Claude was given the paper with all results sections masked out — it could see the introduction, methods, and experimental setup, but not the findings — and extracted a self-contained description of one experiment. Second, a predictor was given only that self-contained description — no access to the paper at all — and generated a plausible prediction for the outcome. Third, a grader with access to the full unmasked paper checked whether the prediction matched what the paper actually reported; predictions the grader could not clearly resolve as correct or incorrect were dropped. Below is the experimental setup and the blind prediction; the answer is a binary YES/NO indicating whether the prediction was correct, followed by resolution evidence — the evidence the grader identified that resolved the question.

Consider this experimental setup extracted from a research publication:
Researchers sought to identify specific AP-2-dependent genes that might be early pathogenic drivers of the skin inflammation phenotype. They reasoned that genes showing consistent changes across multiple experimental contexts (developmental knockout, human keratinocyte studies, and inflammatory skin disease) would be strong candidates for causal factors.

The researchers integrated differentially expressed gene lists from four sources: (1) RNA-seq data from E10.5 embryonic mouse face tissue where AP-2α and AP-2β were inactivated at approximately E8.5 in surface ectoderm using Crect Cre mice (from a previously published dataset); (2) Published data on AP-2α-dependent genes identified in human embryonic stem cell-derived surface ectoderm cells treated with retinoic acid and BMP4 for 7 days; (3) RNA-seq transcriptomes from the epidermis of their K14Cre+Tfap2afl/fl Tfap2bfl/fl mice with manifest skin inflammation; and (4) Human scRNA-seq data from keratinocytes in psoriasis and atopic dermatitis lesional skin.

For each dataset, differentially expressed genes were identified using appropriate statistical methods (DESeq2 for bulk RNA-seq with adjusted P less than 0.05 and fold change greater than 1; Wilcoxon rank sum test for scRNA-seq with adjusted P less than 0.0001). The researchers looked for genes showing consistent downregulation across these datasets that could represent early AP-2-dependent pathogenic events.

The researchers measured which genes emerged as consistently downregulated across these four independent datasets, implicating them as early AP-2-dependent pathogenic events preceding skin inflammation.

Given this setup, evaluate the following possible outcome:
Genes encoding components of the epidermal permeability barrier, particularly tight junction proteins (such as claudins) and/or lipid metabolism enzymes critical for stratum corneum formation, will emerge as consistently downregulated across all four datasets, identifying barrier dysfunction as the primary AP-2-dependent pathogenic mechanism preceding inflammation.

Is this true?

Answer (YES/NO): NO